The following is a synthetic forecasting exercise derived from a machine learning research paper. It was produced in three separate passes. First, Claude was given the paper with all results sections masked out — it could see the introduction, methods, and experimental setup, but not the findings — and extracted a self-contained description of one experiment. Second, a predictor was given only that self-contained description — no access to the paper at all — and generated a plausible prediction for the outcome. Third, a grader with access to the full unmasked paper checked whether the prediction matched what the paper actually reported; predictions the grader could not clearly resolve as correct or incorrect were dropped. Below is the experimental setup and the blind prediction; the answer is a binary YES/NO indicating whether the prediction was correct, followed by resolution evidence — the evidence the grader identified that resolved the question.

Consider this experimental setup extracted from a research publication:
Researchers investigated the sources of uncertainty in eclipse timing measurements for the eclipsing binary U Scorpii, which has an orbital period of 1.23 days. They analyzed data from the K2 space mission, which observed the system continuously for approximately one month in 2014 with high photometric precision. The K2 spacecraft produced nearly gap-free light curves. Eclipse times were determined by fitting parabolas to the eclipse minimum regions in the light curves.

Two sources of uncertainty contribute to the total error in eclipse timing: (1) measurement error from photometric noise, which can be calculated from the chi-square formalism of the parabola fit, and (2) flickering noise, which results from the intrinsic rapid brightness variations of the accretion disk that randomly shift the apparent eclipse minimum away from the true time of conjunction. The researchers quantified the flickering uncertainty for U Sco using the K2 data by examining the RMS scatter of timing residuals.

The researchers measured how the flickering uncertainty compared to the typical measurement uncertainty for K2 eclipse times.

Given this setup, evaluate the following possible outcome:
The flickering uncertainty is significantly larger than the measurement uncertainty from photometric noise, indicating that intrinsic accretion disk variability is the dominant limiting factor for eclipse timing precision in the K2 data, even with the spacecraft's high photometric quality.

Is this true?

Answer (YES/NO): YES